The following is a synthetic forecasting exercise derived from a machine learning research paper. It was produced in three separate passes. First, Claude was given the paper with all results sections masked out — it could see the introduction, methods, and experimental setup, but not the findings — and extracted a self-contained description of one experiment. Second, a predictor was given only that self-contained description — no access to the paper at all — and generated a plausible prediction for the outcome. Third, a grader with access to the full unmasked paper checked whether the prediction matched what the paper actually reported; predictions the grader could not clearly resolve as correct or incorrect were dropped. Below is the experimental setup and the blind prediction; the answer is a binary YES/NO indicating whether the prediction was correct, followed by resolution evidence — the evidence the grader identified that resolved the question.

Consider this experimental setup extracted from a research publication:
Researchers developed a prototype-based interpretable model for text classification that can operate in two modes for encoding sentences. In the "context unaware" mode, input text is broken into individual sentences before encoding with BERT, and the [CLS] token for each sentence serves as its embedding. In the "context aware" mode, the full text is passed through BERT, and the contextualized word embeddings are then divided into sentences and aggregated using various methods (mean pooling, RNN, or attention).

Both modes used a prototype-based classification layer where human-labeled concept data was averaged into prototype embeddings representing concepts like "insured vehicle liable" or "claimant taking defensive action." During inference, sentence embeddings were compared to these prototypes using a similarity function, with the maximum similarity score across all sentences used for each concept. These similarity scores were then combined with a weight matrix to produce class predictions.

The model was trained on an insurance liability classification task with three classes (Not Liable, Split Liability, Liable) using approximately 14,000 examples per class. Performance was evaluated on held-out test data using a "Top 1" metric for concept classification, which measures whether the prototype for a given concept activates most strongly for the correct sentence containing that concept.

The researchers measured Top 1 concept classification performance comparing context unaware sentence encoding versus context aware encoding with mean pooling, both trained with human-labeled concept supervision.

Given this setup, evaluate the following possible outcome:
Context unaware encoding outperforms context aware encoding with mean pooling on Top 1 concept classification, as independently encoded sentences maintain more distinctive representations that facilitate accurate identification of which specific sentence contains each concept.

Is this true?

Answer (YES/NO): YES